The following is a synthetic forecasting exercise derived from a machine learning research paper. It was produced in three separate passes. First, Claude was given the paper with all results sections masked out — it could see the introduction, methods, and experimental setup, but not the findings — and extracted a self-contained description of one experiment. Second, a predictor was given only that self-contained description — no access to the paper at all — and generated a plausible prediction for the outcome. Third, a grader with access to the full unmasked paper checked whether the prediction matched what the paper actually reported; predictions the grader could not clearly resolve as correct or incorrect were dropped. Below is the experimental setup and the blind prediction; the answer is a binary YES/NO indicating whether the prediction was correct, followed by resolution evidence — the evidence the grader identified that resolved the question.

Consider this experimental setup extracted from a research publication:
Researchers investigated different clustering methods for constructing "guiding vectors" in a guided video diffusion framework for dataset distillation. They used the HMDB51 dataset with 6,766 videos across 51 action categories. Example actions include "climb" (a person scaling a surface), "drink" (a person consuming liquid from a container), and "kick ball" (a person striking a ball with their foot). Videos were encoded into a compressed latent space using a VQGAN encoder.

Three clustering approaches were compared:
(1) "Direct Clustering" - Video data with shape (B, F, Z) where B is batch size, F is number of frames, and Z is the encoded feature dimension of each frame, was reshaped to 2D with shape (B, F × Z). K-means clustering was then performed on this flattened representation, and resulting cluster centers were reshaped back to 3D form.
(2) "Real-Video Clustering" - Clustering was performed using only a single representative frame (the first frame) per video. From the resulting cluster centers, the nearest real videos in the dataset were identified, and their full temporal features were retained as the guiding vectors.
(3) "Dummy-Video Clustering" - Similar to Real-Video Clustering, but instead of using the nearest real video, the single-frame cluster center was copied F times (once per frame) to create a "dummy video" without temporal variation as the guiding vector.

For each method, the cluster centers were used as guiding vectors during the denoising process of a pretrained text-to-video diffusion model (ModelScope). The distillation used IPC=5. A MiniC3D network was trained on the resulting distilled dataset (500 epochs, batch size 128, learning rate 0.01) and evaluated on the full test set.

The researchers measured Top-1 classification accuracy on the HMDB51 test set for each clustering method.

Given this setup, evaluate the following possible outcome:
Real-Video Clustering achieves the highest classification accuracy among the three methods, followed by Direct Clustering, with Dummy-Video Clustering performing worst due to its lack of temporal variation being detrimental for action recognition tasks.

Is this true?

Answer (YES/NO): NO